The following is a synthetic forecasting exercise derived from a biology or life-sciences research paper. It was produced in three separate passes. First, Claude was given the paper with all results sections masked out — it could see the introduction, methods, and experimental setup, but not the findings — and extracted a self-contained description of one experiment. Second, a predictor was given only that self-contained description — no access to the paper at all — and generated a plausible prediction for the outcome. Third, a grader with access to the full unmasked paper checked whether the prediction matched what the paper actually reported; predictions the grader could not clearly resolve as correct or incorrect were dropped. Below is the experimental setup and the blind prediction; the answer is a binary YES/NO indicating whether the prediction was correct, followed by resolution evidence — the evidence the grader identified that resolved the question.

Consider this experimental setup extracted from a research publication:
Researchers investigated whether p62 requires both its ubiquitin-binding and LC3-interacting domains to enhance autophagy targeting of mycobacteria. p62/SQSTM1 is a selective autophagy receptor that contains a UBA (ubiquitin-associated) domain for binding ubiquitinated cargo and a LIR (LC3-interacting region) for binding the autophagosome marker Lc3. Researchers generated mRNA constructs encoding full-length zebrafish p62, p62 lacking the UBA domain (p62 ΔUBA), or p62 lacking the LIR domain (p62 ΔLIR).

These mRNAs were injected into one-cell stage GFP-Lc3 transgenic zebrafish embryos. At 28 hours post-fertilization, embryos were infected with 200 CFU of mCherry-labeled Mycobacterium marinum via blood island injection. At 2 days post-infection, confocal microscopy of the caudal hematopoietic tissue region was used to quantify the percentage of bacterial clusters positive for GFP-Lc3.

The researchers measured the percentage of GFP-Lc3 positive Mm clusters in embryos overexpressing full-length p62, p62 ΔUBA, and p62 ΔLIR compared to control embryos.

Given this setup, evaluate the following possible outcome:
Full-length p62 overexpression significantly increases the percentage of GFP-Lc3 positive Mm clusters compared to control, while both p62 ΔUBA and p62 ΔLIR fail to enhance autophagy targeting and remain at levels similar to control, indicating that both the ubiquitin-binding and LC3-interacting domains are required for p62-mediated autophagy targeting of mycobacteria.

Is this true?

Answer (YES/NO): YES